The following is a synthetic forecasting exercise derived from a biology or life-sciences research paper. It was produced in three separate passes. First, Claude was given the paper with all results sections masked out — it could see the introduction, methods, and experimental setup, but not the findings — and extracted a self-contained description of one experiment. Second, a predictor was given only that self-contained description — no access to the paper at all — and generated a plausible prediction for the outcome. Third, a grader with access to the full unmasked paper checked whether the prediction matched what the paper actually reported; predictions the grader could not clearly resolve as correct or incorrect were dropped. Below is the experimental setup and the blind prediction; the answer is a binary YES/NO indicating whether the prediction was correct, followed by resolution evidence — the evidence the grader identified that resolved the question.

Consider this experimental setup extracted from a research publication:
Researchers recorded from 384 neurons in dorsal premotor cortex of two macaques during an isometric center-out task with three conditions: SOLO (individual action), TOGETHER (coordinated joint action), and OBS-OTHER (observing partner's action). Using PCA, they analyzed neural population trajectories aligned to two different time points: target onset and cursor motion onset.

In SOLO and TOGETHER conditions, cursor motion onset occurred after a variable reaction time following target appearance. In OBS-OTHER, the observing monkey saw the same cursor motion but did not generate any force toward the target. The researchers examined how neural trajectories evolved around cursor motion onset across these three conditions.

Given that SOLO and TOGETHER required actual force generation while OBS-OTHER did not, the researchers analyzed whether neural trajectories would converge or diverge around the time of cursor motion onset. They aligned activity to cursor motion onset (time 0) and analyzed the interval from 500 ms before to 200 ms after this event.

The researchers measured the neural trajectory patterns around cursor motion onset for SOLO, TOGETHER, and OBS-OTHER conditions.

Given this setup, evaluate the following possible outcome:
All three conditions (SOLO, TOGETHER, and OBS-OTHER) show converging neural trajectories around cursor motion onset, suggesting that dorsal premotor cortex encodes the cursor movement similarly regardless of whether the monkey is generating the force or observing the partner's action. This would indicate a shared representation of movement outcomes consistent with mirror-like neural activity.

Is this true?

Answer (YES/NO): NO